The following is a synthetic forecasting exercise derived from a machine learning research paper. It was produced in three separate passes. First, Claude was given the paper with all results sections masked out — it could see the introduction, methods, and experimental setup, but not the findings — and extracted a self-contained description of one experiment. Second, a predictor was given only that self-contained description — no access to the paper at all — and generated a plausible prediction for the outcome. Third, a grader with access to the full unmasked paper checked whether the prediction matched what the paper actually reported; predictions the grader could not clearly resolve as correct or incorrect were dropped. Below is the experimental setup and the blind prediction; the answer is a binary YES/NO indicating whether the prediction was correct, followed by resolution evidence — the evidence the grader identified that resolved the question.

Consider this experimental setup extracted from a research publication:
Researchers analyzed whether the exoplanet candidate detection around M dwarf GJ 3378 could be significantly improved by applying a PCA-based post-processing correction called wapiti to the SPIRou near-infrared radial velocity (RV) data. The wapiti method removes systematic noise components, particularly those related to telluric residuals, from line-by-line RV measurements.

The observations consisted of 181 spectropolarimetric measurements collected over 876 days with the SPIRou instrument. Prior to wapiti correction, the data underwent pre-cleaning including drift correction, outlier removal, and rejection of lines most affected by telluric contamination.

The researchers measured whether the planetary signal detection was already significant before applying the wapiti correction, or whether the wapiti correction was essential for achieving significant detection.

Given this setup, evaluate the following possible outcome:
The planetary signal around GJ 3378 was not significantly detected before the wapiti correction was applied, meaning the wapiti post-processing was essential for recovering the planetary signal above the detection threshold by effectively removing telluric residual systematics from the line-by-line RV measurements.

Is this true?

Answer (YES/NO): NO